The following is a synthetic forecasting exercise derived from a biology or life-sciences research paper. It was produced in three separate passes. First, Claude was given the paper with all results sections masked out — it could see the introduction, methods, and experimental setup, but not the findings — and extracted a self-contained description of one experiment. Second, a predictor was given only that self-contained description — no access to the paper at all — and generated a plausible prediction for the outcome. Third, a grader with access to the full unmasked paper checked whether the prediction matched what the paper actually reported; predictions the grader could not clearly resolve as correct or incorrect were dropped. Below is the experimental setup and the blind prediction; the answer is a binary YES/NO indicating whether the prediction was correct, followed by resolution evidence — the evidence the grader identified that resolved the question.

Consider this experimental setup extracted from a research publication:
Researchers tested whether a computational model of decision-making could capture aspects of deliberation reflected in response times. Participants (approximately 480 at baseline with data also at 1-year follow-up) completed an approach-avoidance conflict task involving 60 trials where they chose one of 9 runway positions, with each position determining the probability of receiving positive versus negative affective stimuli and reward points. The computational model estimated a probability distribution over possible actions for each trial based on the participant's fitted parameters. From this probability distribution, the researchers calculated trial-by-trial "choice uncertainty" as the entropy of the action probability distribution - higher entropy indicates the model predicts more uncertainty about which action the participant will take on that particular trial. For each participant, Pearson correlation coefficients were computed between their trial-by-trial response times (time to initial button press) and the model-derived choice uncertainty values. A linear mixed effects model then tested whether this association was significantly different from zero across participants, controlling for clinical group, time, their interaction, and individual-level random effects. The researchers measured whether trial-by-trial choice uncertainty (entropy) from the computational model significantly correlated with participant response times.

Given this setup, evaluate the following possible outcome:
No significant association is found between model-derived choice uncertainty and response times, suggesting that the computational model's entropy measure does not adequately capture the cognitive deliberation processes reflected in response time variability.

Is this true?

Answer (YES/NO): NO